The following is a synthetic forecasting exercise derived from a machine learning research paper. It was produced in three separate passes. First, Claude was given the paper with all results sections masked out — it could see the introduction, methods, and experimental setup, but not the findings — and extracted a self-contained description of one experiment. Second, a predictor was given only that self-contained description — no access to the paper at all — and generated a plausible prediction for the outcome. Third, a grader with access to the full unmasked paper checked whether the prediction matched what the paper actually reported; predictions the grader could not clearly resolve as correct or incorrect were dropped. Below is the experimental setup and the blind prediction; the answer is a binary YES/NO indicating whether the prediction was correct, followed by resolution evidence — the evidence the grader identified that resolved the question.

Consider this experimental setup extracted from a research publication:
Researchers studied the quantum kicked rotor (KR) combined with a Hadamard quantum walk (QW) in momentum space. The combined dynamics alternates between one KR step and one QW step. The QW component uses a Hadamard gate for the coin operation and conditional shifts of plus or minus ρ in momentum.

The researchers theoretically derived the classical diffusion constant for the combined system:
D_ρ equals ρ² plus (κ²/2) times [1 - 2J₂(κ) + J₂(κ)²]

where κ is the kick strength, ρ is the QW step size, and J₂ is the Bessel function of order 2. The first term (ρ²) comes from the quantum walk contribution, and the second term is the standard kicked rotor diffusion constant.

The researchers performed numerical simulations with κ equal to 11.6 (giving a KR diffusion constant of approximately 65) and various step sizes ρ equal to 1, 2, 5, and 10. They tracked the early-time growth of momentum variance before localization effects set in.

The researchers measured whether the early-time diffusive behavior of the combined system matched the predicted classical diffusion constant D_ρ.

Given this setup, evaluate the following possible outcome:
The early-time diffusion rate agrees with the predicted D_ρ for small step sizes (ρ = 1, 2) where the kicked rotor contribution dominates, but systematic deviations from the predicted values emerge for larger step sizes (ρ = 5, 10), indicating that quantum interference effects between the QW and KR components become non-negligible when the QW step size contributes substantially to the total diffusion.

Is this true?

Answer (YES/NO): NO